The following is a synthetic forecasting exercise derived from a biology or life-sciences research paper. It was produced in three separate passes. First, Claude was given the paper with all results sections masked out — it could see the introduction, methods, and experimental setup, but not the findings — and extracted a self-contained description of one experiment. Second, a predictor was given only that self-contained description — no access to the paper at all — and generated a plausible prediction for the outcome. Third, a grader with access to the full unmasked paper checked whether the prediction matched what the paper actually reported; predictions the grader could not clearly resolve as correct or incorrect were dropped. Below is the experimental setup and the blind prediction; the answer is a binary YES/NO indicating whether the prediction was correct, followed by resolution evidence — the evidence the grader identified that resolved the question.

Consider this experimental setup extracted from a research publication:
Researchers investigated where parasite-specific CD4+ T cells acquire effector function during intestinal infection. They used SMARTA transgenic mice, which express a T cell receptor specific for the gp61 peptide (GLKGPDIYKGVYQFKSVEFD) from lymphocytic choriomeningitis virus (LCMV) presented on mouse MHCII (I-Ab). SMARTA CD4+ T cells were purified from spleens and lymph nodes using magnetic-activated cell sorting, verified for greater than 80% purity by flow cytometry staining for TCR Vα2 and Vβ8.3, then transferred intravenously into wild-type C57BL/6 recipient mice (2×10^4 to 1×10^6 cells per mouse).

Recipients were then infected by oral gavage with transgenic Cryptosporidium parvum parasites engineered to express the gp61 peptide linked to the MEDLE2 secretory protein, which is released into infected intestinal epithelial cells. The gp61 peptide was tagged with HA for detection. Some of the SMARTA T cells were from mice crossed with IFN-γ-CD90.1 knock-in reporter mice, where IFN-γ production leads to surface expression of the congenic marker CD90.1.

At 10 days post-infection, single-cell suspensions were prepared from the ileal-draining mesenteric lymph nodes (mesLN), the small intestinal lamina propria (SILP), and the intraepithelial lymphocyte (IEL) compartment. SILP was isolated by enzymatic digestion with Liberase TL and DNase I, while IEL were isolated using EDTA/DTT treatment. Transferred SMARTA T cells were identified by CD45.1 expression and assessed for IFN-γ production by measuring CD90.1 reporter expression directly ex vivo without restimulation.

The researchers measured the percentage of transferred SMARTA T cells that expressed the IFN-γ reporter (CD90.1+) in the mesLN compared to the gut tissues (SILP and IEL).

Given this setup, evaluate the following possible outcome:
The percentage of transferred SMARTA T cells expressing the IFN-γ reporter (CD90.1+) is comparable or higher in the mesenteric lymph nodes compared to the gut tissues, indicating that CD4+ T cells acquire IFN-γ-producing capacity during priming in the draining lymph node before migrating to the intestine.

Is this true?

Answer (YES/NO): NO